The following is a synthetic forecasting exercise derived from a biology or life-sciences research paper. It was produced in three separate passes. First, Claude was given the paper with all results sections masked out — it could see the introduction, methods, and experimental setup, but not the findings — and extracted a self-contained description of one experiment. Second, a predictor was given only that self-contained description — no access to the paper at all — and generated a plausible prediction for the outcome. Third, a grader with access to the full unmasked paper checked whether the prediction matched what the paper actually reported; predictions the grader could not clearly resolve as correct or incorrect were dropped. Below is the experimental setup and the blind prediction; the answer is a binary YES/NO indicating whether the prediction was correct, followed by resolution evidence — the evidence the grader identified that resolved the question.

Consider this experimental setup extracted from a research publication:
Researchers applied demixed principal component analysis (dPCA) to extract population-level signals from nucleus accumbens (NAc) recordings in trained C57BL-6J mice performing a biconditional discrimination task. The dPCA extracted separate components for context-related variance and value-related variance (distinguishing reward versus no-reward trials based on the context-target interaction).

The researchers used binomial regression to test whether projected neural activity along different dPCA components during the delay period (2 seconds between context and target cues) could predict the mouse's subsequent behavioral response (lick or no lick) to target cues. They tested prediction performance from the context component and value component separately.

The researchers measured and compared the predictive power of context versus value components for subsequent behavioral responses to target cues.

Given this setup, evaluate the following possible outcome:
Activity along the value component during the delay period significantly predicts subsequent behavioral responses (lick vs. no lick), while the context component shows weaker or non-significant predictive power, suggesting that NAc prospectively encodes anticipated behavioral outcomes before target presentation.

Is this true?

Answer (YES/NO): NO